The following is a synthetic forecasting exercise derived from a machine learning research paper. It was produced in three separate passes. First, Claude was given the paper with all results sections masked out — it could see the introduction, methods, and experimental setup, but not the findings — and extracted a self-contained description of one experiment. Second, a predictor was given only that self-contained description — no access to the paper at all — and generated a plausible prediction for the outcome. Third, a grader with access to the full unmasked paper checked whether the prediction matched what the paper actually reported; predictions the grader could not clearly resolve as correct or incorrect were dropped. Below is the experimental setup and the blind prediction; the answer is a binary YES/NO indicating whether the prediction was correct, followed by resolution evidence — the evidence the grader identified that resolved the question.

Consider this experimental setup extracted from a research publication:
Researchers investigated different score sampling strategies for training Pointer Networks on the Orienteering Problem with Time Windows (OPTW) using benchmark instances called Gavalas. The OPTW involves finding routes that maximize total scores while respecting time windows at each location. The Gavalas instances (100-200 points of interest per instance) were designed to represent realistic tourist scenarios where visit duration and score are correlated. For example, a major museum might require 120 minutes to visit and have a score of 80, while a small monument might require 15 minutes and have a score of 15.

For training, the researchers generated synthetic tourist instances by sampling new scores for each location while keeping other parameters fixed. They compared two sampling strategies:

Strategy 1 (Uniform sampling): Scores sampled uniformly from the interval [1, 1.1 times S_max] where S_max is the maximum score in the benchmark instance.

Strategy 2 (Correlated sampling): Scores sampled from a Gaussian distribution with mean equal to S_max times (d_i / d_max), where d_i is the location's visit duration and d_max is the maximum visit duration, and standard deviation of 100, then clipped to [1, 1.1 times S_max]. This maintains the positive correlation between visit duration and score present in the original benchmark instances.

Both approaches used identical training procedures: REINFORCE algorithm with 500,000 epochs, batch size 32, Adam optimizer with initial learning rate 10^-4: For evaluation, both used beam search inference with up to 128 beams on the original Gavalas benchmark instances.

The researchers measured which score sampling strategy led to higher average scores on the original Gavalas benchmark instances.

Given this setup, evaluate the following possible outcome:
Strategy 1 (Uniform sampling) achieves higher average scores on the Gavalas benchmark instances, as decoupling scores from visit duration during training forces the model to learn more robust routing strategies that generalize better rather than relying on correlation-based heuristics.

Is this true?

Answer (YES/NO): NO